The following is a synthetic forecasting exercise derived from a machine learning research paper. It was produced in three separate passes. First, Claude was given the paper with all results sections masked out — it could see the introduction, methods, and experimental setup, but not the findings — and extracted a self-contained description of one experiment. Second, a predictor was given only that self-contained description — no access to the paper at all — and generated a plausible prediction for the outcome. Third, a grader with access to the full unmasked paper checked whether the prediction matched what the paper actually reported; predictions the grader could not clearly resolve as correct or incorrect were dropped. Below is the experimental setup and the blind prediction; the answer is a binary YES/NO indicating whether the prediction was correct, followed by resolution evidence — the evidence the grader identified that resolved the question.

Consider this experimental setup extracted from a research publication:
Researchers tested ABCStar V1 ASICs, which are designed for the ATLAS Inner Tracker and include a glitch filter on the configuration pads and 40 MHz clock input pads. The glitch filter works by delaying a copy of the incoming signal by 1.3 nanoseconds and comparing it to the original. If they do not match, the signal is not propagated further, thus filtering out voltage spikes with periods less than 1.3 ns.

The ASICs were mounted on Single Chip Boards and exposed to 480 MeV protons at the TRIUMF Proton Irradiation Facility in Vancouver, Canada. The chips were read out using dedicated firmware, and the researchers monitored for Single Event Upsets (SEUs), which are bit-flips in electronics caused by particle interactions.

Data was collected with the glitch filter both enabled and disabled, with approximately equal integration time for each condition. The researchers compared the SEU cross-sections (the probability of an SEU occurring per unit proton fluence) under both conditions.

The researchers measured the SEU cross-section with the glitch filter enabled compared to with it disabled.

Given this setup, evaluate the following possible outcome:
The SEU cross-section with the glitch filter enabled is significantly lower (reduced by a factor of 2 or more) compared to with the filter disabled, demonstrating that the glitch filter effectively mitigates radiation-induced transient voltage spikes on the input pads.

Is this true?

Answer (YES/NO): NO